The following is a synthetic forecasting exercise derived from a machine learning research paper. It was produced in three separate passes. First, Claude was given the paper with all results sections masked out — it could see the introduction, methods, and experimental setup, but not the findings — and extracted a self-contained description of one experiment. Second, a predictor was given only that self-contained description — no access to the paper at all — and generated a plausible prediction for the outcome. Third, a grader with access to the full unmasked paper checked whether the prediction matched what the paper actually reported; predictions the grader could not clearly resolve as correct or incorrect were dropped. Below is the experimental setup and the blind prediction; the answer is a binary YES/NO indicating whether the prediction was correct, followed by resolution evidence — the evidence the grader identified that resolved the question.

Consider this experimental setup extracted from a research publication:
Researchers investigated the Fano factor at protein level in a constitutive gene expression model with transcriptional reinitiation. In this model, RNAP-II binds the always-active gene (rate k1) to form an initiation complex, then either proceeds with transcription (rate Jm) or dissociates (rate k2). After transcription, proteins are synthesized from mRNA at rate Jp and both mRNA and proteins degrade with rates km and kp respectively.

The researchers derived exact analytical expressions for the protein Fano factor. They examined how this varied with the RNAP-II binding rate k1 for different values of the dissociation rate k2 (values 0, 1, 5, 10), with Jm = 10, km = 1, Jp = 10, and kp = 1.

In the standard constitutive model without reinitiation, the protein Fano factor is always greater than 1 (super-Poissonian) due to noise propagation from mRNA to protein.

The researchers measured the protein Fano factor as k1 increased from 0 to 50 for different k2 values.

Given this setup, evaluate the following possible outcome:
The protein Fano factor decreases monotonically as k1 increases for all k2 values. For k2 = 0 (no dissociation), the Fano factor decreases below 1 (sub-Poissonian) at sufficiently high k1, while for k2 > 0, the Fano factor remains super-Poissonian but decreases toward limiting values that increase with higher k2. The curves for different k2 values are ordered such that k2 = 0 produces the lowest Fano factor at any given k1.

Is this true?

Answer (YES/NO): NO